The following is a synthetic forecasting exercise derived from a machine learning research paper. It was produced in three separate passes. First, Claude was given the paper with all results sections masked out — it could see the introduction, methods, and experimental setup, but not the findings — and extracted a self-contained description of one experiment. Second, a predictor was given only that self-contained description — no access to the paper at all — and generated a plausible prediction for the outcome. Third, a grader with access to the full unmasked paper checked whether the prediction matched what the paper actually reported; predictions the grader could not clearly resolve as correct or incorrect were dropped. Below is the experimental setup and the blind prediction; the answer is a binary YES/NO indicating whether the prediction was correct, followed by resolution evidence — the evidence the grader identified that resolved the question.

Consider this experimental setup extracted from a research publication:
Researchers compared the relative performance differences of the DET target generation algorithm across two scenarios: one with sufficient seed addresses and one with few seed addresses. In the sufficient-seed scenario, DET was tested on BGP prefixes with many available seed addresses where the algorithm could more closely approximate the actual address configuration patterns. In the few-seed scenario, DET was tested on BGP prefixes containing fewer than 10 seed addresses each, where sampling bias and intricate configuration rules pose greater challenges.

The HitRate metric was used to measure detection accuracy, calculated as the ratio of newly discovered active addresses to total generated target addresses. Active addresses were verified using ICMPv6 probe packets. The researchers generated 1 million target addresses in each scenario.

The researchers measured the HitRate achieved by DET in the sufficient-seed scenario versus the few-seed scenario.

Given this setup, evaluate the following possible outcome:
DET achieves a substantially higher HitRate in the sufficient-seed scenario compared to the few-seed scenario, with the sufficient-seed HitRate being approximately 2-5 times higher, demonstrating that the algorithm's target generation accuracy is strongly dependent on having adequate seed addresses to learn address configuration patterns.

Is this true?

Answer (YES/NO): NO